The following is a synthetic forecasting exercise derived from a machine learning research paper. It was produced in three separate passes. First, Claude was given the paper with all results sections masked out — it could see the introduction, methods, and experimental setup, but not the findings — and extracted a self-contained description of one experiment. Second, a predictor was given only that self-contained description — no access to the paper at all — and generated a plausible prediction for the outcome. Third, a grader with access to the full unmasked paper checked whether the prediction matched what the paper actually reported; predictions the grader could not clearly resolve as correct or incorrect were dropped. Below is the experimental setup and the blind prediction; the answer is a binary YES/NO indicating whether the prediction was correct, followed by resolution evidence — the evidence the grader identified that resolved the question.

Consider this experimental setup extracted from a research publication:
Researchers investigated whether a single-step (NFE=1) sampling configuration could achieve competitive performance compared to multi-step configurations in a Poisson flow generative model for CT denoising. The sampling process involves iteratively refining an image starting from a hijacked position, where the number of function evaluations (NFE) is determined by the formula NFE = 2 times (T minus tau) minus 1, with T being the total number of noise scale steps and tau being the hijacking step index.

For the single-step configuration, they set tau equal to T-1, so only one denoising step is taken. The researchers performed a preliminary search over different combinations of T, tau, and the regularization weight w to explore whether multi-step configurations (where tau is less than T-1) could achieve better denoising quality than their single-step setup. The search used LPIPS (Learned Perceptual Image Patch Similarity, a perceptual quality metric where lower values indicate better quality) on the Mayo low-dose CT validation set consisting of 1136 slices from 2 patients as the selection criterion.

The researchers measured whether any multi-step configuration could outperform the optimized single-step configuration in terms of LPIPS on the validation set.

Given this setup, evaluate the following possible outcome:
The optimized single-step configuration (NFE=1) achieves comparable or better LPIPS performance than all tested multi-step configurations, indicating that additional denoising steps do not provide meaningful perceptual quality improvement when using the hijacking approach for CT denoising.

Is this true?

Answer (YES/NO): NO